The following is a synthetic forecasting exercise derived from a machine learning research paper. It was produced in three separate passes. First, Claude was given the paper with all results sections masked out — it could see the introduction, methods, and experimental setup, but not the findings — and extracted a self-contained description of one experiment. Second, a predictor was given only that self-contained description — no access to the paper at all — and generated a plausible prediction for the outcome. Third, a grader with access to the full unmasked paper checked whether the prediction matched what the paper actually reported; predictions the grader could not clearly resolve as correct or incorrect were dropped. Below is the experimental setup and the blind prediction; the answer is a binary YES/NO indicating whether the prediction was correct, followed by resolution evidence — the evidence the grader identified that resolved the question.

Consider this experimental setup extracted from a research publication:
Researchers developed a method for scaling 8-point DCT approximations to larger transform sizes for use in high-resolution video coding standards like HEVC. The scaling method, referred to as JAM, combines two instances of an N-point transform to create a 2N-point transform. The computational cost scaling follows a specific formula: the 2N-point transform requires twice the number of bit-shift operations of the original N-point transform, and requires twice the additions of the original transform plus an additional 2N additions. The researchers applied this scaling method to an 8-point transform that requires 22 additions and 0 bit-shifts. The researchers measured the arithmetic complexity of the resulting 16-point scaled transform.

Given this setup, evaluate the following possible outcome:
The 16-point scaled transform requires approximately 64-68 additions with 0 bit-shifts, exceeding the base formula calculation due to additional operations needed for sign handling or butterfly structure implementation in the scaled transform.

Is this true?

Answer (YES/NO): NO